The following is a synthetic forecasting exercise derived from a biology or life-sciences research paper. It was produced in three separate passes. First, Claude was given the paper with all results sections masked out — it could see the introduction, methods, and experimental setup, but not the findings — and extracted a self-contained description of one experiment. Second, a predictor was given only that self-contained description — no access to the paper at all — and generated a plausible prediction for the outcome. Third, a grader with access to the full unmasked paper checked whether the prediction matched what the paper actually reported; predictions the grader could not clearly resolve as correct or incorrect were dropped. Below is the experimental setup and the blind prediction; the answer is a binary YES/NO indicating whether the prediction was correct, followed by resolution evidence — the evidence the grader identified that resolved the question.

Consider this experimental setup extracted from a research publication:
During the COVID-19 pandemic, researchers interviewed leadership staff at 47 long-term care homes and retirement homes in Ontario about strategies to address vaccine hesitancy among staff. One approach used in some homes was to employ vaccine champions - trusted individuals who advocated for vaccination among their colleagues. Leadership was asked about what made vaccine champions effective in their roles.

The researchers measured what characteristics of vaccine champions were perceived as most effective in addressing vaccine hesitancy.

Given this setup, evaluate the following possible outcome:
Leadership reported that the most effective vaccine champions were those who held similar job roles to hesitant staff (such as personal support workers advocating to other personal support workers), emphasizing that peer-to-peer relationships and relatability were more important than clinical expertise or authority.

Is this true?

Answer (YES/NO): NO